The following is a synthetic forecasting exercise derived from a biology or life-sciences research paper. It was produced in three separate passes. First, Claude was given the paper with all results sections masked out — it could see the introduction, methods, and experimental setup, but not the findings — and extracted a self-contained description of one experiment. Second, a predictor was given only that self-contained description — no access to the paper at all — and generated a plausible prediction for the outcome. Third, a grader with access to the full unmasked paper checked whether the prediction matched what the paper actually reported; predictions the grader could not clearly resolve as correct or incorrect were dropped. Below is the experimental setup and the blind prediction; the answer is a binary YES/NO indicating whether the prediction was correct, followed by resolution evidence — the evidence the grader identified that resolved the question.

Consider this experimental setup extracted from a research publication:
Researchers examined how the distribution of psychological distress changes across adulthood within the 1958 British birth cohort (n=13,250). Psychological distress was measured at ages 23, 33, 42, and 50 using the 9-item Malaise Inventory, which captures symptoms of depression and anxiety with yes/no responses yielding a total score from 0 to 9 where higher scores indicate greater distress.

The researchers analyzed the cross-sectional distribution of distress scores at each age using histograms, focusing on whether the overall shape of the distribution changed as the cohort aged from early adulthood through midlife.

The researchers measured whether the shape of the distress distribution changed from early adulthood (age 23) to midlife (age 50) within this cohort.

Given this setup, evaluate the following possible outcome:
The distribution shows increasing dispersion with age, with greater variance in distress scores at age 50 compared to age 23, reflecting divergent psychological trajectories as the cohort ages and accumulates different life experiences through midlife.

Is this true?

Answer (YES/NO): YES